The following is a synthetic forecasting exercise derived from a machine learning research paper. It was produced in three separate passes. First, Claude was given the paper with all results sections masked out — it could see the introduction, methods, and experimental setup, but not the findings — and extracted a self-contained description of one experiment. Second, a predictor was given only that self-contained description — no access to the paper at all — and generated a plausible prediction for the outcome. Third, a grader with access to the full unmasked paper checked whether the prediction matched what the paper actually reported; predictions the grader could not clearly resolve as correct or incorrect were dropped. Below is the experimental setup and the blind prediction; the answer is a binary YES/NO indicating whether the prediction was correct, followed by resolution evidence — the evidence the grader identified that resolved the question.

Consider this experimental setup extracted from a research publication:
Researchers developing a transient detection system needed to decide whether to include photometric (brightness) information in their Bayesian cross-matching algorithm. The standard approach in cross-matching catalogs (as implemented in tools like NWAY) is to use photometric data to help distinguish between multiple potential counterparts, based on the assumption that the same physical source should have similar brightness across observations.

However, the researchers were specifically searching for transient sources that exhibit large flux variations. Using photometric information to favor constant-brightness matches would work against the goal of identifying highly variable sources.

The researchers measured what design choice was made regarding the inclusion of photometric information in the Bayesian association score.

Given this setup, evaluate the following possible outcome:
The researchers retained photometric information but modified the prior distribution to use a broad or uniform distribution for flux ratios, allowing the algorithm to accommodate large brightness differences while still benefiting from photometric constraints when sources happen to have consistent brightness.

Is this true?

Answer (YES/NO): NO